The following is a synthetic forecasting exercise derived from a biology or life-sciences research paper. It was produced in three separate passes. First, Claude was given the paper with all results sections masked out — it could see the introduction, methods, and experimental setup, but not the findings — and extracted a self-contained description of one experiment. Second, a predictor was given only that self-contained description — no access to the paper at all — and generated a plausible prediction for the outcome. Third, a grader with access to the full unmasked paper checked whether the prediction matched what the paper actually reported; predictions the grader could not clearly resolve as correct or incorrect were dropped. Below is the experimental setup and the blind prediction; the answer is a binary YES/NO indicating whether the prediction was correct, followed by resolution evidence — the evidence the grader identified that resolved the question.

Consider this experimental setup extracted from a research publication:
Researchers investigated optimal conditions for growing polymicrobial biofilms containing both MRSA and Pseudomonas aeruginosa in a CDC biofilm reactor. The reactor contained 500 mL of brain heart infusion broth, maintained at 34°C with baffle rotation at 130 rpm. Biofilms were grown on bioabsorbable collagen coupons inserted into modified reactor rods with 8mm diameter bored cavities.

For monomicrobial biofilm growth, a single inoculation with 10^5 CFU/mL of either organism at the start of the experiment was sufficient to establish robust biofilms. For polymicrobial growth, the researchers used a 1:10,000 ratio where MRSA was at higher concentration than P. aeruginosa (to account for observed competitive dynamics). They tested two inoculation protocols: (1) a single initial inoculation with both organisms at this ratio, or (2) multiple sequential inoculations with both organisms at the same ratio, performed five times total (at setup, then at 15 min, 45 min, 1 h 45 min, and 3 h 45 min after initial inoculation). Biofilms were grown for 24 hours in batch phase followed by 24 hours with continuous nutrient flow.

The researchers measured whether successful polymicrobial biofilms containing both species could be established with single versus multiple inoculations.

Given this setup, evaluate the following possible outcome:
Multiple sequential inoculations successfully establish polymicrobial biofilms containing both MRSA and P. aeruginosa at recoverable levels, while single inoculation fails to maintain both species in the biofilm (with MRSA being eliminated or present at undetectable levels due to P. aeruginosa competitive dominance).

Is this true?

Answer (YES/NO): YES